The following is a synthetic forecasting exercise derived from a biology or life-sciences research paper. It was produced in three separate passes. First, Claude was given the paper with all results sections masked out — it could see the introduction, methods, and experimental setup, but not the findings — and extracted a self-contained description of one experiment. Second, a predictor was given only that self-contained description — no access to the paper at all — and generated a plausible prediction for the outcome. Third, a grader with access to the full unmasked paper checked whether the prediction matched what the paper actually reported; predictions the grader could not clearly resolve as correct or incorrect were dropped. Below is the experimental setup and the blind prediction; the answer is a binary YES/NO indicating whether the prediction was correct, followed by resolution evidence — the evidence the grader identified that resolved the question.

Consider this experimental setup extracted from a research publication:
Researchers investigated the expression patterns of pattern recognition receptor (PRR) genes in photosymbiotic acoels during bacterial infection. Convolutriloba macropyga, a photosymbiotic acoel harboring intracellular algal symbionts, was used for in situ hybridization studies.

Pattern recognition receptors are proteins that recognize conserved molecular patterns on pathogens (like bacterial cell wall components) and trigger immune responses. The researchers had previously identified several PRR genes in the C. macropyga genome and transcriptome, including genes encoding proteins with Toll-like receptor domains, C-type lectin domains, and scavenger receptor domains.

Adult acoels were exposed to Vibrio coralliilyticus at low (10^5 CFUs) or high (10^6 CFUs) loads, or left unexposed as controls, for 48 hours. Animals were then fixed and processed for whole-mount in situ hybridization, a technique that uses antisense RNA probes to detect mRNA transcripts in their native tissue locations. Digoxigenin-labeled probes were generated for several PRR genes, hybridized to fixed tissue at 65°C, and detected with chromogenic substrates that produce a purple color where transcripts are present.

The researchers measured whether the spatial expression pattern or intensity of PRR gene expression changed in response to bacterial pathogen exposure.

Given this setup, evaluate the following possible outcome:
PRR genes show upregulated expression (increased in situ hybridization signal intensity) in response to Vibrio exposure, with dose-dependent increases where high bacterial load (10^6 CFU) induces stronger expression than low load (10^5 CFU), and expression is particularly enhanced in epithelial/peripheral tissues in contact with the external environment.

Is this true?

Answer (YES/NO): NO